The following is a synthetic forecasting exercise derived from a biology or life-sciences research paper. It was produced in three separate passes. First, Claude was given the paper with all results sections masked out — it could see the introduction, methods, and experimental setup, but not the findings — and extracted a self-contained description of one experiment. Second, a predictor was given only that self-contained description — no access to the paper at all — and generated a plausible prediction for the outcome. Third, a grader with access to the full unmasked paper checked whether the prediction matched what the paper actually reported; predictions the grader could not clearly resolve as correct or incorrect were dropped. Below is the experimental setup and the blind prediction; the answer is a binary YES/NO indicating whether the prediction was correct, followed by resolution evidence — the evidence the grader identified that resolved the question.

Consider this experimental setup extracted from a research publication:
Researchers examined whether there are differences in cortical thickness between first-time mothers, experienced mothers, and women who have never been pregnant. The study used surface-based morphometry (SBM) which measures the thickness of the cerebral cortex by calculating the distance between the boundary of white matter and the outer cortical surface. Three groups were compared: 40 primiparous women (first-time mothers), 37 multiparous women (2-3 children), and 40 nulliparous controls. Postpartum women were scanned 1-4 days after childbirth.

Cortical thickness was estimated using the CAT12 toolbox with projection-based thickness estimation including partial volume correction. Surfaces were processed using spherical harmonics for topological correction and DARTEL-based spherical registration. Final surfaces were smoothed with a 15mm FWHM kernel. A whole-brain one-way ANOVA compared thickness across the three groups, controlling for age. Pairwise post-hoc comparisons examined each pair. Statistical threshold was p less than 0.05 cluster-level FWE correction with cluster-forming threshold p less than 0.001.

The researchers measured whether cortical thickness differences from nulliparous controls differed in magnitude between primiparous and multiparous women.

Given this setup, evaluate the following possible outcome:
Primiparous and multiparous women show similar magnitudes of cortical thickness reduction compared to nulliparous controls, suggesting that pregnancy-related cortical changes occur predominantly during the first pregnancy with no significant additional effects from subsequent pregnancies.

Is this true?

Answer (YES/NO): NO